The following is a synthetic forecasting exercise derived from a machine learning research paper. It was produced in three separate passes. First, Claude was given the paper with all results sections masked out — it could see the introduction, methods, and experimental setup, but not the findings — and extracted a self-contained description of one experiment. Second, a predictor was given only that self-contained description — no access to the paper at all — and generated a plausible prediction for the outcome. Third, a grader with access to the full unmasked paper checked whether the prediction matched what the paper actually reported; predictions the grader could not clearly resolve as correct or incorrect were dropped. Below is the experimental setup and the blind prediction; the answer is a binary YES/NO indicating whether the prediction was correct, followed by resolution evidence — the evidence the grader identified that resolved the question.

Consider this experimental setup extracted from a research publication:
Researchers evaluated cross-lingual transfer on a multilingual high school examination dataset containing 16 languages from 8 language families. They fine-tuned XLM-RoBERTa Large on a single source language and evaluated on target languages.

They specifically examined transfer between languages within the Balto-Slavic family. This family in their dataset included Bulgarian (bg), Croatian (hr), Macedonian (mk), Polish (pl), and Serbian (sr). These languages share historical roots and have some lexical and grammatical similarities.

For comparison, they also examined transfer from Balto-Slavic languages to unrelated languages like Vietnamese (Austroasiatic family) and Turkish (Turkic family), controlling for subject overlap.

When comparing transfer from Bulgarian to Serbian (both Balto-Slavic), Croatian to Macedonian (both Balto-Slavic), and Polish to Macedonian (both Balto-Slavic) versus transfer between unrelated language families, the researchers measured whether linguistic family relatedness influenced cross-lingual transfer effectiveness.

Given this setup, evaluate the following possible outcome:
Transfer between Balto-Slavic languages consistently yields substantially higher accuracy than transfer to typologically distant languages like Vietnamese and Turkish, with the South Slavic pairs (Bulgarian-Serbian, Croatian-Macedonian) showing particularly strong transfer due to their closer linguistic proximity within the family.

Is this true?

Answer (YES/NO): NO